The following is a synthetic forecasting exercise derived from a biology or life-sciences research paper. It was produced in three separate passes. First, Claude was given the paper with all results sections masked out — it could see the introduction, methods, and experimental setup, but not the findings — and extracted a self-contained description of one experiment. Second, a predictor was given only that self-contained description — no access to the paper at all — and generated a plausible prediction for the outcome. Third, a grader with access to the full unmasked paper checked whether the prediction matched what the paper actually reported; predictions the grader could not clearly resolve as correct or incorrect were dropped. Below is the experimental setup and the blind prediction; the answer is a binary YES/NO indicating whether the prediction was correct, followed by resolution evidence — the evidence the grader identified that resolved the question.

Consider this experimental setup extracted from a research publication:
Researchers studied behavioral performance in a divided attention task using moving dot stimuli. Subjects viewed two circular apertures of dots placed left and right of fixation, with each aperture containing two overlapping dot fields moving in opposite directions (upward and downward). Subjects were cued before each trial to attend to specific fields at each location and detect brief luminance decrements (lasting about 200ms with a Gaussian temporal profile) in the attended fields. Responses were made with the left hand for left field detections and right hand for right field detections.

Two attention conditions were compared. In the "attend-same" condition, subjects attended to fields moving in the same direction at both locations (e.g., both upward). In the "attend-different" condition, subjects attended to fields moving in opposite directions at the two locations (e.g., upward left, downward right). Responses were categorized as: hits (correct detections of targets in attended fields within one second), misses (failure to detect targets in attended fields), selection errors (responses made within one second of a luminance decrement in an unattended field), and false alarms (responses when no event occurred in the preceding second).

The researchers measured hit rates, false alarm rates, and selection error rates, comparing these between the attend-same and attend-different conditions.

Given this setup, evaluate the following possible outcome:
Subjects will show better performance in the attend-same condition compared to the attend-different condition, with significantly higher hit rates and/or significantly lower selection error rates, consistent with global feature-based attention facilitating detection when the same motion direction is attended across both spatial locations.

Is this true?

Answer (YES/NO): YES